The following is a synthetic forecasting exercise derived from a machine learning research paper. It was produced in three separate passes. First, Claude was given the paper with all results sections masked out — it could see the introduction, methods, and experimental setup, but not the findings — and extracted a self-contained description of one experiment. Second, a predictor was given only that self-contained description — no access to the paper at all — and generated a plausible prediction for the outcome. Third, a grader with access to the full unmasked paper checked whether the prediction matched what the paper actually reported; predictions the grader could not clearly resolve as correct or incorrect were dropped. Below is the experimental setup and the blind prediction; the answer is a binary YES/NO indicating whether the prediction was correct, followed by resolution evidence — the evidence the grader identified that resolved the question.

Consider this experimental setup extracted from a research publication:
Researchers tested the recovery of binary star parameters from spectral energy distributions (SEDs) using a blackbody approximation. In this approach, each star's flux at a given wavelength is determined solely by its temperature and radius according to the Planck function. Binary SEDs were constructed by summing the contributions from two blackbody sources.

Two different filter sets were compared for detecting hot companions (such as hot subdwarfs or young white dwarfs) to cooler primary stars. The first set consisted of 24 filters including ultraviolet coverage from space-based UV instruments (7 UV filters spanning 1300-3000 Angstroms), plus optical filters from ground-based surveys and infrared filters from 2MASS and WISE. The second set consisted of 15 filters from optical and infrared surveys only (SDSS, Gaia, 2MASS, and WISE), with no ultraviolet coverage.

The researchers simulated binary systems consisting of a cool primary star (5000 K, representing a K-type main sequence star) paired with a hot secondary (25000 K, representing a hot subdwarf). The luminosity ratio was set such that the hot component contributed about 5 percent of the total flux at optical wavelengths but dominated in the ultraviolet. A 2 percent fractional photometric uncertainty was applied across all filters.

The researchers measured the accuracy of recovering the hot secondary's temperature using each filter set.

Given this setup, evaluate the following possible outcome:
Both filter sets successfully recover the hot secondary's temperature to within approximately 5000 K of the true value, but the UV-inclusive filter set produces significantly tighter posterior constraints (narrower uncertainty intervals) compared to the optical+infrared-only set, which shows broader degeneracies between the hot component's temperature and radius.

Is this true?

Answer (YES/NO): NO